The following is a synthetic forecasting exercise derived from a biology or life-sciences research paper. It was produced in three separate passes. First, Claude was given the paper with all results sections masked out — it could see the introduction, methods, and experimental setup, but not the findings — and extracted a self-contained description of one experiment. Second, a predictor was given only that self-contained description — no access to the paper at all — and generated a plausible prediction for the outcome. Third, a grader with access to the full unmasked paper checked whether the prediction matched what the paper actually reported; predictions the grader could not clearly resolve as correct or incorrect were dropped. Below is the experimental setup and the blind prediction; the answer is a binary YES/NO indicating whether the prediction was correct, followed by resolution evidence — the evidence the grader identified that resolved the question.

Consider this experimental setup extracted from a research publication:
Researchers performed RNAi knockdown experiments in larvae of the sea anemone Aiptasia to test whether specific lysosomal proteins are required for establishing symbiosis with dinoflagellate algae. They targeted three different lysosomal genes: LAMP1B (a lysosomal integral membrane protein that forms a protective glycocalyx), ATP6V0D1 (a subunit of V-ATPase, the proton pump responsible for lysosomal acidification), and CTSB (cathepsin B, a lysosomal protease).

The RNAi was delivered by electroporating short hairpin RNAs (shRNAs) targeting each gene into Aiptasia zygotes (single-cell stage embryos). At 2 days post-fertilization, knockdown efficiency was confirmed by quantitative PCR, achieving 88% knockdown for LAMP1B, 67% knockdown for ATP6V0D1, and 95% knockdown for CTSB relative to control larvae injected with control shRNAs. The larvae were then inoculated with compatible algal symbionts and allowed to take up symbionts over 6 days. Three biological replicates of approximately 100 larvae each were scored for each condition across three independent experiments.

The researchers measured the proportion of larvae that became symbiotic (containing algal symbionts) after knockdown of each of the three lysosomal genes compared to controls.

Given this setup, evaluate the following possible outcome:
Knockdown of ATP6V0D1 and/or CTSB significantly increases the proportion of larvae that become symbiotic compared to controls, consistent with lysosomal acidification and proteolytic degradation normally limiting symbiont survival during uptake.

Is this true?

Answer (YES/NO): NO